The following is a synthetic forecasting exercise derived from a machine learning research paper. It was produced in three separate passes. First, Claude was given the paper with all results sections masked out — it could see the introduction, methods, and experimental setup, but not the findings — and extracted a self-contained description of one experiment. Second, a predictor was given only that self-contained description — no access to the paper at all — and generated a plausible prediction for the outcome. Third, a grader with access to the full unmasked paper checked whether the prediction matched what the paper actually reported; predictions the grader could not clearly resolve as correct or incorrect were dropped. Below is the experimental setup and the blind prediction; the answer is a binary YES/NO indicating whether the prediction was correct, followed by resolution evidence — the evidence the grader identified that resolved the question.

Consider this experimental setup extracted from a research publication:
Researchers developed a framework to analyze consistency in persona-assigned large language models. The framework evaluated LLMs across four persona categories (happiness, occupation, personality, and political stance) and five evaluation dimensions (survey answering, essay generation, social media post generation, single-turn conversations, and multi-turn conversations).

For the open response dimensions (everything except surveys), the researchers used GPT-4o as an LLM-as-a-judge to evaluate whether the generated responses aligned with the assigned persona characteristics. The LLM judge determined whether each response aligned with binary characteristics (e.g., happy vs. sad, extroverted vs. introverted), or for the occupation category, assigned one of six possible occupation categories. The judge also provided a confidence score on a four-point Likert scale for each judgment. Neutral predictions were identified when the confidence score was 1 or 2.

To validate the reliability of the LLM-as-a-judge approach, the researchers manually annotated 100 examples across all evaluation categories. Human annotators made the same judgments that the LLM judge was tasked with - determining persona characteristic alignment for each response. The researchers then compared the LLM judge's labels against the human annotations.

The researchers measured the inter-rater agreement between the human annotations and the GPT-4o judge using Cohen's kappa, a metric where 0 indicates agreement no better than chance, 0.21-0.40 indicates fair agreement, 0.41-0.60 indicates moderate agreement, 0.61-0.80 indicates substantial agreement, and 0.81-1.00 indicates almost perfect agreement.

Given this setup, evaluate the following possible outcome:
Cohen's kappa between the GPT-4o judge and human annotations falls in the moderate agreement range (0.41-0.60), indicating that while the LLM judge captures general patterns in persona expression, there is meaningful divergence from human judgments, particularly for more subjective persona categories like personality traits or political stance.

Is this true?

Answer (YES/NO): NO